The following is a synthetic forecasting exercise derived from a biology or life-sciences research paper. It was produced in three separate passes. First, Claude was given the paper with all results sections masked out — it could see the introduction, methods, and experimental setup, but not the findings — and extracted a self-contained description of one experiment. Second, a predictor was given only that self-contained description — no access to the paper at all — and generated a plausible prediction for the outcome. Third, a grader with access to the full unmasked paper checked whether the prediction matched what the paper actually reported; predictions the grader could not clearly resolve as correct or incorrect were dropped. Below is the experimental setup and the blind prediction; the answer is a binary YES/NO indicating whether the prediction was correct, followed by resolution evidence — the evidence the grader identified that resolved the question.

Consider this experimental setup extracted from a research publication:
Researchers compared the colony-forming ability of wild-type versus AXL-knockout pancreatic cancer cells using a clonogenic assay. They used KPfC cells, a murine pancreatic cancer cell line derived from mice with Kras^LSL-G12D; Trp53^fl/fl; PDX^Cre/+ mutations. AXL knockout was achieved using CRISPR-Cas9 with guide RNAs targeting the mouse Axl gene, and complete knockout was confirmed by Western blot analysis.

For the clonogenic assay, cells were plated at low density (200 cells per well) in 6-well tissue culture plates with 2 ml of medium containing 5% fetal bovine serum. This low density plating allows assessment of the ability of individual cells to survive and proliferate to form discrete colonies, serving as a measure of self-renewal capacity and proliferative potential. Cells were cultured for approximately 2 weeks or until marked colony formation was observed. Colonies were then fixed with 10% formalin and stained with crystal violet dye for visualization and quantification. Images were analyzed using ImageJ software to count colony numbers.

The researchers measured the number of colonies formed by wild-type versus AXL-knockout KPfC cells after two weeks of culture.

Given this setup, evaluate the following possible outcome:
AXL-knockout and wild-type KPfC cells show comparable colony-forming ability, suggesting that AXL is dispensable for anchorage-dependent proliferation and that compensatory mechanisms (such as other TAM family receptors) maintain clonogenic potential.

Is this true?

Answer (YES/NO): NO